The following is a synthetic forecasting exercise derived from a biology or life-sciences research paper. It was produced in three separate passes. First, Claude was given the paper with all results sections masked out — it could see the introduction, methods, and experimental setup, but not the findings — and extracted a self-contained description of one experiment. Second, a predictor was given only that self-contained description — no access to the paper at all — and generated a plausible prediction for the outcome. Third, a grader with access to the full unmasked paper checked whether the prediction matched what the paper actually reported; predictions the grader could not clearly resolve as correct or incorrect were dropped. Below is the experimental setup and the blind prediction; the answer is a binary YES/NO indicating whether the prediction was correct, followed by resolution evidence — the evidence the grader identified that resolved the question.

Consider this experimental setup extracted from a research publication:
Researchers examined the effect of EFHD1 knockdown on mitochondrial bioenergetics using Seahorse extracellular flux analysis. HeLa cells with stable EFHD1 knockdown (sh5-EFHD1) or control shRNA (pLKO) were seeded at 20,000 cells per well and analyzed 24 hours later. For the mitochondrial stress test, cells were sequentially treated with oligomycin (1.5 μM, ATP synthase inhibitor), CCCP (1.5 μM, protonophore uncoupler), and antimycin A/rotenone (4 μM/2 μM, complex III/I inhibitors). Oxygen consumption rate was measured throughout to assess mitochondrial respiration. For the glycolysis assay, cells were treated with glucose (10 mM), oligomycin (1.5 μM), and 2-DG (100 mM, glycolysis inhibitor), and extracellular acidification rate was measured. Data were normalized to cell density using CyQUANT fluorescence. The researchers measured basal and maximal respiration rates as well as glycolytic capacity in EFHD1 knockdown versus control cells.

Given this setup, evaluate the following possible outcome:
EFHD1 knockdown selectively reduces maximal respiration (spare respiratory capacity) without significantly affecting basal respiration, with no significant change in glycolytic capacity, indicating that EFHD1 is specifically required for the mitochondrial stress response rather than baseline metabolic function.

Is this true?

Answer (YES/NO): NO